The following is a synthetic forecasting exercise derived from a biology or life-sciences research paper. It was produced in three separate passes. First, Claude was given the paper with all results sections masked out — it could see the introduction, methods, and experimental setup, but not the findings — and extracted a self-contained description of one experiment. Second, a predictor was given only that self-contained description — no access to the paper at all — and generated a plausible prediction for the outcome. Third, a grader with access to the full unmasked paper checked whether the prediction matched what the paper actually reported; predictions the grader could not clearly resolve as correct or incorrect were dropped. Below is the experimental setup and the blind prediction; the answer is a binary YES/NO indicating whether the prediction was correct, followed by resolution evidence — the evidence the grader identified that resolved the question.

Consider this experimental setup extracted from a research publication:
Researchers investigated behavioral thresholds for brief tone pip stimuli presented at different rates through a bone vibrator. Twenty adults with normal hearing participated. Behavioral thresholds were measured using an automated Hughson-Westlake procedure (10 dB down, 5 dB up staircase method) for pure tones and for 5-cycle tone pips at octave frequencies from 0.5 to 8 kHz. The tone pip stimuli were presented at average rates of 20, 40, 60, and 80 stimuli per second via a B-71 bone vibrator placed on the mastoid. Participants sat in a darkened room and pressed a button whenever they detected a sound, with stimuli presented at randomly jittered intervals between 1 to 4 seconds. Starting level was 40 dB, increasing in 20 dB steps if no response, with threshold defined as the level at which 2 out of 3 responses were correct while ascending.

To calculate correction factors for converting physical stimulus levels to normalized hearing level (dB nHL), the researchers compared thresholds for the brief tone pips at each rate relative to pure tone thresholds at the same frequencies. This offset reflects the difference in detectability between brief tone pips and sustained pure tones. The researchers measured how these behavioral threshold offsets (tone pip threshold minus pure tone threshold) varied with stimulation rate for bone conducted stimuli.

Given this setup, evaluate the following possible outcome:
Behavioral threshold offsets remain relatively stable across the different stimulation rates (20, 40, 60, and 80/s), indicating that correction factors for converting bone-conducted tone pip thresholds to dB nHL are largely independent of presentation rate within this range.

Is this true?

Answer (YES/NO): NO